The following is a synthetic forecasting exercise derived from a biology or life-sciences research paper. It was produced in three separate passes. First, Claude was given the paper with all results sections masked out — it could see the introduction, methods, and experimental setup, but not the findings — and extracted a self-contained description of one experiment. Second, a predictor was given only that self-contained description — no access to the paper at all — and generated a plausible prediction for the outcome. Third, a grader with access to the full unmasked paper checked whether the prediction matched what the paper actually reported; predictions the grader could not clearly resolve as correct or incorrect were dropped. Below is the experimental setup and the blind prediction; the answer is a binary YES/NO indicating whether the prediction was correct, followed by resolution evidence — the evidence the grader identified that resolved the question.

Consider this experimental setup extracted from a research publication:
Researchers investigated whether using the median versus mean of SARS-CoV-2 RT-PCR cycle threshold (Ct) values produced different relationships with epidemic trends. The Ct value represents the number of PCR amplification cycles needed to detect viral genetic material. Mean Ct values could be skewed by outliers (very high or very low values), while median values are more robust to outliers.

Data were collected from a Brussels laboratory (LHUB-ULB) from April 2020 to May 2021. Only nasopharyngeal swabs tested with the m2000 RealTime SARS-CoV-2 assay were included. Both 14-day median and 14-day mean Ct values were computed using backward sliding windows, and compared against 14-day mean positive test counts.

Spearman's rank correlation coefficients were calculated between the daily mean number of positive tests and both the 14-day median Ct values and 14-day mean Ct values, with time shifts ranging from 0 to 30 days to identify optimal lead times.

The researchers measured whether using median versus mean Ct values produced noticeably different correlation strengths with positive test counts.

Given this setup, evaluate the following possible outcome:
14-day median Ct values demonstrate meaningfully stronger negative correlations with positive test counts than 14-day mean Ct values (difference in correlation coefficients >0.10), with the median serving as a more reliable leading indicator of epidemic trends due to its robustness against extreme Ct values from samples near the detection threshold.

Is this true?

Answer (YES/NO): NO